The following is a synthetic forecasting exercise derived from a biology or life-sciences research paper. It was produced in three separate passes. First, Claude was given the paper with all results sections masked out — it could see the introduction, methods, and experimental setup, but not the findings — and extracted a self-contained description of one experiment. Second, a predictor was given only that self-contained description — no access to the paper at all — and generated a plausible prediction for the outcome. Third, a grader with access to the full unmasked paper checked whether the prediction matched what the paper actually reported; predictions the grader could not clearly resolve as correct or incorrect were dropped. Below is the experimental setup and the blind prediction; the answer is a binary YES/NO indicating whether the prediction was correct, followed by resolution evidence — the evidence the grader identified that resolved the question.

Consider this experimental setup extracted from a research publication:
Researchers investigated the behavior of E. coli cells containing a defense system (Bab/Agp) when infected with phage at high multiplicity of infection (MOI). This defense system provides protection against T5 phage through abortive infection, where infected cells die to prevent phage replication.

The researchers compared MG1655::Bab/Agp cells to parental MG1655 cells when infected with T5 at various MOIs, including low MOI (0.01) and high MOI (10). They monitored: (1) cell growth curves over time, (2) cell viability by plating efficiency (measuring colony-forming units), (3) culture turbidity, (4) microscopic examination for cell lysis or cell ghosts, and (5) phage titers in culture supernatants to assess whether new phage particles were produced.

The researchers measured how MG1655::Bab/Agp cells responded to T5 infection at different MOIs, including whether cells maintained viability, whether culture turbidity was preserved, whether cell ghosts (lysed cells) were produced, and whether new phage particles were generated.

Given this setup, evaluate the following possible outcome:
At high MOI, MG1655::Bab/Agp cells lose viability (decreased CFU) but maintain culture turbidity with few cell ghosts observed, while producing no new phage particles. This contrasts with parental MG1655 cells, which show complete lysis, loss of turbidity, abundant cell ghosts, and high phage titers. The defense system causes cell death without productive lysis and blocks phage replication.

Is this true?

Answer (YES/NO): NO